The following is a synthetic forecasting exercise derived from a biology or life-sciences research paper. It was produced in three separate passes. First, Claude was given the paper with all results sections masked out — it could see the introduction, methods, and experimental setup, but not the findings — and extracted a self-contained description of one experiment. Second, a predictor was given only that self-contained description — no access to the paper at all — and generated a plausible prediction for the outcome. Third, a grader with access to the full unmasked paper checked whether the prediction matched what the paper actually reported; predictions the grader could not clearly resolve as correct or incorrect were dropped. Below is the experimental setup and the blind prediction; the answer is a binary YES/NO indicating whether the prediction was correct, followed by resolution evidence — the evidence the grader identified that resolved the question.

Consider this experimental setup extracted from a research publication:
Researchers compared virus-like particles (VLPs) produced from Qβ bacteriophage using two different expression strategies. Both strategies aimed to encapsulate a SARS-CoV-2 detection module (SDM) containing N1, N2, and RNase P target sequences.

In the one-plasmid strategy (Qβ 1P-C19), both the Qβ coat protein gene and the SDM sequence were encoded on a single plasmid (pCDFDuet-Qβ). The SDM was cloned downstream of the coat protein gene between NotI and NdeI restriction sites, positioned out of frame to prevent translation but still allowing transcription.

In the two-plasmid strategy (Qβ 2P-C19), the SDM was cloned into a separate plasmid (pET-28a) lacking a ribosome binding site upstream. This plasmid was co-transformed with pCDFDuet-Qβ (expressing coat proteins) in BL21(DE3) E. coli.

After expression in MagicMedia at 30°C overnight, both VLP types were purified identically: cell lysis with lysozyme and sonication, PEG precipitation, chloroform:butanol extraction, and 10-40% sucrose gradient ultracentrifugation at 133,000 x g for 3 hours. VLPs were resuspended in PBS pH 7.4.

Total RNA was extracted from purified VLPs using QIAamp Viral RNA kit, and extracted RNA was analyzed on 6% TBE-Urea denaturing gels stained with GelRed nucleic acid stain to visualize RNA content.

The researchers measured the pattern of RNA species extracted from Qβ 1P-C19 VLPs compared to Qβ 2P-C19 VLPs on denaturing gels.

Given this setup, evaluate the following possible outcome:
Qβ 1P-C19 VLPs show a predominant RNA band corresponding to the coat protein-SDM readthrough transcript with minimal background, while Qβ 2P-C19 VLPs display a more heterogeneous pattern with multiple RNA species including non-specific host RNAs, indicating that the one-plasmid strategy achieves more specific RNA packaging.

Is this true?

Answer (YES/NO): NO